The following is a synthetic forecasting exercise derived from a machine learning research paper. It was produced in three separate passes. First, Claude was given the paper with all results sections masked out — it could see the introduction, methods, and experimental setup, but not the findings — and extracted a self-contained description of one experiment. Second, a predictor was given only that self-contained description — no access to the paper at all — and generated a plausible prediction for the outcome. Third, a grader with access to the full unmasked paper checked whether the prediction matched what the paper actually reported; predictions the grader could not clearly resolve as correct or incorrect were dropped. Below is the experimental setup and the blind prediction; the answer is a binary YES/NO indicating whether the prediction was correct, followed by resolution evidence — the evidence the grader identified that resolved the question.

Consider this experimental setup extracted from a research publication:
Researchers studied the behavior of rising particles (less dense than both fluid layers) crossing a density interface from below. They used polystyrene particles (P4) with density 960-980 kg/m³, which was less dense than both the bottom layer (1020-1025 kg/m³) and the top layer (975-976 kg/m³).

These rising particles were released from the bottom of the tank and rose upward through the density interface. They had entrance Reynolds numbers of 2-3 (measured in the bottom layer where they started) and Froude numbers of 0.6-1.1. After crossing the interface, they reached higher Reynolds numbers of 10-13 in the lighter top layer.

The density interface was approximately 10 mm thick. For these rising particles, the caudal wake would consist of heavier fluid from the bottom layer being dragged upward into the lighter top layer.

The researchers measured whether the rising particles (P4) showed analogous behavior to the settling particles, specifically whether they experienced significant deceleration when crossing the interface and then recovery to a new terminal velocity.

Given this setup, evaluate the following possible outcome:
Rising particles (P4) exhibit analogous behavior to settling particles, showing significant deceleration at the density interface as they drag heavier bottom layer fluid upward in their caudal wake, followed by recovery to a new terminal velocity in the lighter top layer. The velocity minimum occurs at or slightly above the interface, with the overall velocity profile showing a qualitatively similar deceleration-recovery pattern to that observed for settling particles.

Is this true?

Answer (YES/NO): YES